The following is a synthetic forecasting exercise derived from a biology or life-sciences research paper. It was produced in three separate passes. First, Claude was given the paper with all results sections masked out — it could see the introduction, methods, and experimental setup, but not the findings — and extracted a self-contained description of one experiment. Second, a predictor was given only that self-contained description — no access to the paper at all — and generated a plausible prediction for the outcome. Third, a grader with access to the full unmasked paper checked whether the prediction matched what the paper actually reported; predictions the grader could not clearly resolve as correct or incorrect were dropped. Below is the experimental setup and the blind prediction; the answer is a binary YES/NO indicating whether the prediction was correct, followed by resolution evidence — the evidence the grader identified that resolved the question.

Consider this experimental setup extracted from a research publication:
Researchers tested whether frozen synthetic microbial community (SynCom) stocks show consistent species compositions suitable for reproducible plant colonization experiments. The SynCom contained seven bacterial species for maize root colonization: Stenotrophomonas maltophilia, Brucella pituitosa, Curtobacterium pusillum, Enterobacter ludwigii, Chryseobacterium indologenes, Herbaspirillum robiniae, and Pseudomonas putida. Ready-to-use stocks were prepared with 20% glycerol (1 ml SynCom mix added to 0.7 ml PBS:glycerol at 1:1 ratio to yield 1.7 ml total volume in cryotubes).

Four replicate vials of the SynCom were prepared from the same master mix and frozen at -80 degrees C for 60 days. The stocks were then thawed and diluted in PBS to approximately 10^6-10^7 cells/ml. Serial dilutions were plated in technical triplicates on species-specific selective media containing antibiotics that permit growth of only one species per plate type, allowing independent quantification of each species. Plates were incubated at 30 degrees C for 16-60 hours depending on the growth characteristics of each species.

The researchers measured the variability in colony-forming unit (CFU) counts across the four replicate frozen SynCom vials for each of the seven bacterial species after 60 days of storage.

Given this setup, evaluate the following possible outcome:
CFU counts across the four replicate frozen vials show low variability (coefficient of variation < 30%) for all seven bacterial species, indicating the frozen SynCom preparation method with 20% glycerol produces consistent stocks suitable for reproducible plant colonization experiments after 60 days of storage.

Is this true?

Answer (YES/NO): NO